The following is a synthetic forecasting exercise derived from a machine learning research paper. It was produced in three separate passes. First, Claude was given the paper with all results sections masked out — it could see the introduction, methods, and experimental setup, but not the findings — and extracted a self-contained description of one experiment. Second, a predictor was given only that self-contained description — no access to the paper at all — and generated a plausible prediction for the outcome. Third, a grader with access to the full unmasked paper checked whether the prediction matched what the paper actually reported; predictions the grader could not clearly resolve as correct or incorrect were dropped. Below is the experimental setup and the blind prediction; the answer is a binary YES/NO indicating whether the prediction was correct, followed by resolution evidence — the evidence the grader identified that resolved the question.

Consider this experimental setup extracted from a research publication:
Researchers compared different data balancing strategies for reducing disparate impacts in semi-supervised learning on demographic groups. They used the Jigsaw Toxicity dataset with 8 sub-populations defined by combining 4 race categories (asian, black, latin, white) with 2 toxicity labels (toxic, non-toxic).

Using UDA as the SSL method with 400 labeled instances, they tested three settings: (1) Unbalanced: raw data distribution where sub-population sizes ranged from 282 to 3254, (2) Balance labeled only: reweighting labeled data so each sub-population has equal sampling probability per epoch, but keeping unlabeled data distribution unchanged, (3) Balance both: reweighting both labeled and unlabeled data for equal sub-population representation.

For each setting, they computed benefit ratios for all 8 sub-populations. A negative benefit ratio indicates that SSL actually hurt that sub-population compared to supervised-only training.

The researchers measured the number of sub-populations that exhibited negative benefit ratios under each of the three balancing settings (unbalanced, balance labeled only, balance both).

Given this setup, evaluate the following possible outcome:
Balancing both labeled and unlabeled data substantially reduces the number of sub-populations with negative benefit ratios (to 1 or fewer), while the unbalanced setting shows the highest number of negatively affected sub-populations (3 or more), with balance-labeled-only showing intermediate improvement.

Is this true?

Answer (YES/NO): YES